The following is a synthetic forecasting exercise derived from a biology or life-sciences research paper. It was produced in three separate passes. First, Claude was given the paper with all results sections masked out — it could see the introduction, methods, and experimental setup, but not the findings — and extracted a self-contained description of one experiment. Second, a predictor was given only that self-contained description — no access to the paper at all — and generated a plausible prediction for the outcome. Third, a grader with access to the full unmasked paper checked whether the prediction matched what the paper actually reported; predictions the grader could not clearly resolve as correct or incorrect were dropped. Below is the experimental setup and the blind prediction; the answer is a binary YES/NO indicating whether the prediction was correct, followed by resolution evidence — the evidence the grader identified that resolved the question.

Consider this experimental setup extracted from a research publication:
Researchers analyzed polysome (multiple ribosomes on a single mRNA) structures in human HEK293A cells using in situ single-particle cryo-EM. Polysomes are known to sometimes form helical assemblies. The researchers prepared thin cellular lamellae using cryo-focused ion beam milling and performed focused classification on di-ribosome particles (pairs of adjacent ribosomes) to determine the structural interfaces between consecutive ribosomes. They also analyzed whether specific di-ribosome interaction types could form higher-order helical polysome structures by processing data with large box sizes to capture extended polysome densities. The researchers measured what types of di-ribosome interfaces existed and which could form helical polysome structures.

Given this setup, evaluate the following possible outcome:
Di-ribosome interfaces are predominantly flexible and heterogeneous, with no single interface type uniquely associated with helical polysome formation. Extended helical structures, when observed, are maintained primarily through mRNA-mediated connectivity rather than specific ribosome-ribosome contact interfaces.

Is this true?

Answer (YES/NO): NO